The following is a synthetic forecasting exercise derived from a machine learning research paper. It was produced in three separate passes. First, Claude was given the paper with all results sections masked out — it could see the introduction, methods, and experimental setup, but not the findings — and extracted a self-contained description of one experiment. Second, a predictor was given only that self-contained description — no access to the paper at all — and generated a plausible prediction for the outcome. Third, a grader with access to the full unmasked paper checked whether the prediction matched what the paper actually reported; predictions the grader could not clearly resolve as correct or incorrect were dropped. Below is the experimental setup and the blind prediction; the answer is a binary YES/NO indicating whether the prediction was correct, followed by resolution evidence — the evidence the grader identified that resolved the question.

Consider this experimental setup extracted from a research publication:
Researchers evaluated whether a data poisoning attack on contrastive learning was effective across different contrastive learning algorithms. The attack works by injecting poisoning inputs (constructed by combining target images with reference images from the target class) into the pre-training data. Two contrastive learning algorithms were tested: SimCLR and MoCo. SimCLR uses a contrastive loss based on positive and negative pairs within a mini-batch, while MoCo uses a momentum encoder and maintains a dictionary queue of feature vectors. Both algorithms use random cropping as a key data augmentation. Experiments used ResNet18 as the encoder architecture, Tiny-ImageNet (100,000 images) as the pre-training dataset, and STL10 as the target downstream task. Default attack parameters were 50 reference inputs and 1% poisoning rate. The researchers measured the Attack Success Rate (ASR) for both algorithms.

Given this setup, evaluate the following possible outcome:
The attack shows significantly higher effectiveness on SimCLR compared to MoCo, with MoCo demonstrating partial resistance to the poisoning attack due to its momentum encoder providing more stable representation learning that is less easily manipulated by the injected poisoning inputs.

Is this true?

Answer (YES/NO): NO